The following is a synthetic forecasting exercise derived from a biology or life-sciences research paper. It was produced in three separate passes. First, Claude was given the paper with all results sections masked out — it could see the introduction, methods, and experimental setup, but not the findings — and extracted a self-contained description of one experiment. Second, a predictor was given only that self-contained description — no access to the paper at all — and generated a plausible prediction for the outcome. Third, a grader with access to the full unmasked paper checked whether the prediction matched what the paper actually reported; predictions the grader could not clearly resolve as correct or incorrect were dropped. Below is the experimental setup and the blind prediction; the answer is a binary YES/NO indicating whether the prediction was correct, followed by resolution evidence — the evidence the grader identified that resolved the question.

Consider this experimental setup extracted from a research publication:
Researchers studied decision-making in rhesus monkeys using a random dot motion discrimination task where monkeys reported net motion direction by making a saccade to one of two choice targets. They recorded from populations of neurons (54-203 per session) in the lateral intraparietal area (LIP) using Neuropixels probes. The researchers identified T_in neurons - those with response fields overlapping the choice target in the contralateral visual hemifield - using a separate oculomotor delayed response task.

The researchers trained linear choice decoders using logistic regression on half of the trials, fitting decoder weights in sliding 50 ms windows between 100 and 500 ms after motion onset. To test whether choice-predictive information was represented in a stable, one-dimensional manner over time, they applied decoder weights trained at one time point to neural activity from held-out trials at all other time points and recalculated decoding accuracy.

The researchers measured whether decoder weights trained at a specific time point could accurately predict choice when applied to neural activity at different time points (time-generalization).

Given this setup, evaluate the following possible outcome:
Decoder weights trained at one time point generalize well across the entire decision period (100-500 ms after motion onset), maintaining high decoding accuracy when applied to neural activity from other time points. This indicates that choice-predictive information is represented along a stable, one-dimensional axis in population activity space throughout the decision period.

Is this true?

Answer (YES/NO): YES